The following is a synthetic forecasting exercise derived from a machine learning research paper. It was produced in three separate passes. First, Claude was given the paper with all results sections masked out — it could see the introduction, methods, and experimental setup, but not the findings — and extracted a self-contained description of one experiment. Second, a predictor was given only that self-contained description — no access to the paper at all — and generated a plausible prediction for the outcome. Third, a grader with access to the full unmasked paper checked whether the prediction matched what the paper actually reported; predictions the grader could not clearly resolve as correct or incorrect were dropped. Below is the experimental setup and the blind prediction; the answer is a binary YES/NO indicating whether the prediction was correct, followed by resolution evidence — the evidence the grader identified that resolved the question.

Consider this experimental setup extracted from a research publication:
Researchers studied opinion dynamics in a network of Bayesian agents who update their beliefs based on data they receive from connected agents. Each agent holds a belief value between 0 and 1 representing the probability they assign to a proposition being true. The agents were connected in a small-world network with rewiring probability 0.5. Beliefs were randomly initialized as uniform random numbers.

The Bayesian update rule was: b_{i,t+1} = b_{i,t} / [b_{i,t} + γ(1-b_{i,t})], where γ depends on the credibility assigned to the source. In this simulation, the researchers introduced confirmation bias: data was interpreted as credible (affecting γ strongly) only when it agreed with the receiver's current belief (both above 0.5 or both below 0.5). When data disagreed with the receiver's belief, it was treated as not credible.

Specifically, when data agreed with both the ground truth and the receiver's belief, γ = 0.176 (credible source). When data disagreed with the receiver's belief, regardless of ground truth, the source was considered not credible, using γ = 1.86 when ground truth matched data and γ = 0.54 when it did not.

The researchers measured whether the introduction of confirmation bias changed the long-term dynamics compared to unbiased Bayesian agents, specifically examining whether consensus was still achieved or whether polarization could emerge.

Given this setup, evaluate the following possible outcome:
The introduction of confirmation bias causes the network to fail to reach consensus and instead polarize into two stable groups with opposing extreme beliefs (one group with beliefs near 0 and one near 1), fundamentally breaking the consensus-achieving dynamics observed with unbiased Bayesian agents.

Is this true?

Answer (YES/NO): NO